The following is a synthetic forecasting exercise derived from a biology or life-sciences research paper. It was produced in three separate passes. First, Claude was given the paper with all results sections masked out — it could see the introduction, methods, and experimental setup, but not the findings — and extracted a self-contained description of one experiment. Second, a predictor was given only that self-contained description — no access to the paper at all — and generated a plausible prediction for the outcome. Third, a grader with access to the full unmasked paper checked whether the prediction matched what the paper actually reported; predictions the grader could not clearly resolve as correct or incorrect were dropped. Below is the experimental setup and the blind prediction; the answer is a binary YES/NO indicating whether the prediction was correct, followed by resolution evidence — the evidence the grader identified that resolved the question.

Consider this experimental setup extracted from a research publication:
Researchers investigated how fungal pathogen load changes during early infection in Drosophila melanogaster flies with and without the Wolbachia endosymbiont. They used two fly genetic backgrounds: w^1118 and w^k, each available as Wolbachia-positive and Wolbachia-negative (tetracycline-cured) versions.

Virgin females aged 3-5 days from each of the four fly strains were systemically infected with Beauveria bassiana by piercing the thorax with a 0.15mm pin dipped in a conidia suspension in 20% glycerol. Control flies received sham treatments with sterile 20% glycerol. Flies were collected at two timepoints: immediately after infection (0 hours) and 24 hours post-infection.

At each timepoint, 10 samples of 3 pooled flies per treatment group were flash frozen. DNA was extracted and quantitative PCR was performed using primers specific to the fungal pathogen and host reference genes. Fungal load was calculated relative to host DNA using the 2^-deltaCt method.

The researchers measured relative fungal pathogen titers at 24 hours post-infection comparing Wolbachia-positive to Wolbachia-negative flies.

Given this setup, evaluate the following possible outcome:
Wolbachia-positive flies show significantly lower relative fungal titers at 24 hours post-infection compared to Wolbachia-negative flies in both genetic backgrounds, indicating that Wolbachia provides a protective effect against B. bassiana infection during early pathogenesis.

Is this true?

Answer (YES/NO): YES